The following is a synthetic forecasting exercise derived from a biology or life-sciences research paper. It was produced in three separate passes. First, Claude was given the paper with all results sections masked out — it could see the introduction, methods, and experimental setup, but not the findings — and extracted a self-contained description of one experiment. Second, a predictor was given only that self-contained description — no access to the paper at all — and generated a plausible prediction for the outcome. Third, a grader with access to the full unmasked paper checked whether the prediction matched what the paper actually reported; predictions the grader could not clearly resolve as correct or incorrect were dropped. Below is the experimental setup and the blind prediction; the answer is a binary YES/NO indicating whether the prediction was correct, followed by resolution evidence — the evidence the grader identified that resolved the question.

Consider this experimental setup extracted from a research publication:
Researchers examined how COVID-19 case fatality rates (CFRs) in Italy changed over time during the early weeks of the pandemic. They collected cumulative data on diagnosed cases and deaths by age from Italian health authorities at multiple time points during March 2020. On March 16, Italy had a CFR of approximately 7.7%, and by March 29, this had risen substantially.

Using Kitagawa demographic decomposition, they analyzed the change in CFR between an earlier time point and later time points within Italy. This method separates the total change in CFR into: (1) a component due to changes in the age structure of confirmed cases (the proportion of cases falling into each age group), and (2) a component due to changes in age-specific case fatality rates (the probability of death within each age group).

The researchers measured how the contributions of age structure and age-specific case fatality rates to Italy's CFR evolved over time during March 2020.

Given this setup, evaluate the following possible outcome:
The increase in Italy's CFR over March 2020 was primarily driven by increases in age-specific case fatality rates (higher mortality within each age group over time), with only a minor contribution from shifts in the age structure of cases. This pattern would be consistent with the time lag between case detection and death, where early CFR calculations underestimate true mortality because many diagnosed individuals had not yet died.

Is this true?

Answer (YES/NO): YES